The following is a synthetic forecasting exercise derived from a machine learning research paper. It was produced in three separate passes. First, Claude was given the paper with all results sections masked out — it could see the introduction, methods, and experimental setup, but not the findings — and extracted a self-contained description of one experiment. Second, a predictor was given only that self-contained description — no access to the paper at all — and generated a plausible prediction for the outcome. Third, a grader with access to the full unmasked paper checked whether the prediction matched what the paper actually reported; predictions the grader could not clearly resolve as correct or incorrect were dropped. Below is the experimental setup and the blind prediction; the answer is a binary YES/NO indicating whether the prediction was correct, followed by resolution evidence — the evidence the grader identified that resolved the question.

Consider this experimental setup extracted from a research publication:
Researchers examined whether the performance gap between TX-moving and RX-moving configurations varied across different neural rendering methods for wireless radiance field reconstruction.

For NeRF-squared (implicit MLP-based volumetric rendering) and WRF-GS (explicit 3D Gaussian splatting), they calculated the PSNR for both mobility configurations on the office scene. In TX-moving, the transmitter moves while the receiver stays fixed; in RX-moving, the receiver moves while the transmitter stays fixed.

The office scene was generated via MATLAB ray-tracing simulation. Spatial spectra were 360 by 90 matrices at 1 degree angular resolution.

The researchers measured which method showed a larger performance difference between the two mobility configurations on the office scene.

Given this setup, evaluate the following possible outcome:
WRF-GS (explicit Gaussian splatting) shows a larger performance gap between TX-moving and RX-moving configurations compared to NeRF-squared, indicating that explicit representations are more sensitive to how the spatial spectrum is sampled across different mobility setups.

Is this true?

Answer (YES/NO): NO